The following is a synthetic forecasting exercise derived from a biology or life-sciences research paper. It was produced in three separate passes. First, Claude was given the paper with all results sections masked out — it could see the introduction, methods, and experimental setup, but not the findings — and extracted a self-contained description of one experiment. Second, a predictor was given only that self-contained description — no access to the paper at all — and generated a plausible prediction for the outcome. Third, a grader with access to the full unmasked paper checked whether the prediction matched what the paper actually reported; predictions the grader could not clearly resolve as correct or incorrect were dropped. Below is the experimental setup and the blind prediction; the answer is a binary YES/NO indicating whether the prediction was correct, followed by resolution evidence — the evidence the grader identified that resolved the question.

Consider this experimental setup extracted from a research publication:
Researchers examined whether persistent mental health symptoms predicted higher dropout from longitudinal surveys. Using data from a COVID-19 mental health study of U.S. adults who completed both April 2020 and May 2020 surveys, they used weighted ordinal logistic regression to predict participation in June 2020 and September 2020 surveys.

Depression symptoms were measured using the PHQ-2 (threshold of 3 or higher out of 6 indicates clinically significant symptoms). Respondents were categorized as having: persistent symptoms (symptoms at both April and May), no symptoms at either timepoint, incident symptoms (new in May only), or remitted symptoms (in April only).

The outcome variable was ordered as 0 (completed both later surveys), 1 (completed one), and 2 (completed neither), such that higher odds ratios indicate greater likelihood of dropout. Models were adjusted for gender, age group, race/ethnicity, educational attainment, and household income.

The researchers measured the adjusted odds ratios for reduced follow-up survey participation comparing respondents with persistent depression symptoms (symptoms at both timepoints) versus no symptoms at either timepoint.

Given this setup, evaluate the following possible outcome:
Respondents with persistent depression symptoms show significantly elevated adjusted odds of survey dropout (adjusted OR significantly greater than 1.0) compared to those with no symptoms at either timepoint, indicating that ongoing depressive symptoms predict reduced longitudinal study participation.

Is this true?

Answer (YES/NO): NO